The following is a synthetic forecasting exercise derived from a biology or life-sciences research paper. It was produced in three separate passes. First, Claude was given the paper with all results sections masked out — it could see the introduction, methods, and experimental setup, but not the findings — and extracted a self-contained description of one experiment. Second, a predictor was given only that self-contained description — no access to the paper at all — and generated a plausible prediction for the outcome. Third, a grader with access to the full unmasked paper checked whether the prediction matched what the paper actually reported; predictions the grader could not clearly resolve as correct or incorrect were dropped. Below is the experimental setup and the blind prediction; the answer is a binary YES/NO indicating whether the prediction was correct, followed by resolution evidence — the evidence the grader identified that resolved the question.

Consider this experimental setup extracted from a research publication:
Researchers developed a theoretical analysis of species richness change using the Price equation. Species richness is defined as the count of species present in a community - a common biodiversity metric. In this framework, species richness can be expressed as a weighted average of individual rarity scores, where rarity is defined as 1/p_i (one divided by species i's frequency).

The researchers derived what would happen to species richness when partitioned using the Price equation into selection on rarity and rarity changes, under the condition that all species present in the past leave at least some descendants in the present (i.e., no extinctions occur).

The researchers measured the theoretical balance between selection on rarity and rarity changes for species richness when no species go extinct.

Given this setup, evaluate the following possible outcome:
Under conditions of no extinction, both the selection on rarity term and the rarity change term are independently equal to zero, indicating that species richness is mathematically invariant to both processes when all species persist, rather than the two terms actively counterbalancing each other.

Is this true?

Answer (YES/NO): NO